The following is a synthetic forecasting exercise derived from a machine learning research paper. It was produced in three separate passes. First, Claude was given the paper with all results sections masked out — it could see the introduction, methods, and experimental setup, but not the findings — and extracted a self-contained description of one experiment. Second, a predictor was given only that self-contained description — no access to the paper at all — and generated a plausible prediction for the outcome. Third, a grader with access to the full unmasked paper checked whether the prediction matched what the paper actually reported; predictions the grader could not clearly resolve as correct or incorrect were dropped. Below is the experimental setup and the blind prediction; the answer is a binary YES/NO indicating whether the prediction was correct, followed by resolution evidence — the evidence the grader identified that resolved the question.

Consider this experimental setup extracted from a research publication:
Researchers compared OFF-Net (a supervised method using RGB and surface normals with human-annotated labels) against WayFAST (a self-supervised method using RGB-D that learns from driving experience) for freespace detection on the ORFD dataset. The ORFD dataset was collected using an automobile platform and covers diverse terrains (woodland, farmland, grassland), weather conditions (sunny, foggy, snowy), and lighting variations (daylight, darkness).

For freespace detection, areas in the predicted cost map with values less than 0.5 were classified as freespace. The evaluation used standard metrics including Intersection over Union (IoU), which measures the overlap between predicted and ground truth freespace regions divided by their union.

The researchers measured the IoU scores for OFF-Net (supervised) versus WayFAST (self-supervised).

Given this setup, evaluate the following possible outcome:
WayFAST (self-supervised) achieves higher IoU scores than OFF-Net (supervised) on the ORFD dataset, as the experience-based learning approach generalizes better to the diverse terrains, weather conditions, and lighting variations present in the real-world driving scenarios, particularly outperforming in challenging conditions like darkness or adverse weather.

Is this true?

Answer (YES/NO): NO